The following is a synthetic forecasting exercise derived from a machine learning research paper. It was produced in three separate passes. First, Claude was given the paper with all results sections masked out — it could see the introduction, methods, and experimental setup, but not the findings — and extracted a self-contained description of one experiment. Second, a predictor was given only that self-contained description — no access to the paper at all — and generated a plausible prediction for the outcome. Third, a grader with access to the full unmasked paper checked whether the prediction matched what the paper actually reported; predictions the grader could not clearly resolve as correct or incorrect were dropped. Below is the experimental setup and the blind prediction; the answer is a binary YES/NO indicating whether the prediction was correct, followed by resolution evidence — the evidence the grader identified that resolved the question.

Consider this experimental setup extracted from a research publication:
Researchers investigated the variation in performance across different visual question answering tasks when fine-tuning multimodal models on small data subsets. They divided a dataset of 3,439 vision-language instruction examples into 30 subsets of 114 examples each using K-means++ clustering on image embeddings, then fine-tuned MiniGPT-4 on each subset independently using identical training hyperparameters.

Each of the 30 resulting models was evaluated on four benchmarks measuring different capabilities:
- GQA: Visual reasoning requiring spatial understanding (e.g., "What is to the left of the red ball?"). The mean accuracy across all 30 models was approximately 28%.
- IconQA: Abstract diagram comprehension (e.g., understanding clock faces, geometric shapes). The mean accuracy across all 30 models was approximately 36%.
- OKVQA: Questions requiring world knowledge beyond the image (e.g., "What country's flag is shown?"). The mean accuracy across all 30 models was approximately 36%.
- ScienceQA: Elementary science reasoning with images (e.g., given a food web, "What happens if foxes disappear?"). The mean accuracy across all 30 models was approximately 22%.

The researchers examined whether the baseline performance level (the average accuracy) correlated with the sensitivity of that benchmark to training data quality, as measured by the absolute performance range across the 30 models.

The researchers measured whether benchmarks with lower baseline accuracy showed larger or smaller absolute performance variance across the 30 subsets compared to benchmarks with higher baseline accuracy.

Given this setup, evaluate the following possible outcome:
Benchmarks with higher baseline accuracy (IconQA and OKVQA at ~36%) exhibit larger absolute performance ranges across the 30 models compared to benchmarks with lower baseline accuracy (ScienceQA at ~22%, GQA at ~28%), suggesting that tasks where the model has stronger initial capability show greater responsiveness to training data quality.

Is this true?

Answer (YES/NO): NO